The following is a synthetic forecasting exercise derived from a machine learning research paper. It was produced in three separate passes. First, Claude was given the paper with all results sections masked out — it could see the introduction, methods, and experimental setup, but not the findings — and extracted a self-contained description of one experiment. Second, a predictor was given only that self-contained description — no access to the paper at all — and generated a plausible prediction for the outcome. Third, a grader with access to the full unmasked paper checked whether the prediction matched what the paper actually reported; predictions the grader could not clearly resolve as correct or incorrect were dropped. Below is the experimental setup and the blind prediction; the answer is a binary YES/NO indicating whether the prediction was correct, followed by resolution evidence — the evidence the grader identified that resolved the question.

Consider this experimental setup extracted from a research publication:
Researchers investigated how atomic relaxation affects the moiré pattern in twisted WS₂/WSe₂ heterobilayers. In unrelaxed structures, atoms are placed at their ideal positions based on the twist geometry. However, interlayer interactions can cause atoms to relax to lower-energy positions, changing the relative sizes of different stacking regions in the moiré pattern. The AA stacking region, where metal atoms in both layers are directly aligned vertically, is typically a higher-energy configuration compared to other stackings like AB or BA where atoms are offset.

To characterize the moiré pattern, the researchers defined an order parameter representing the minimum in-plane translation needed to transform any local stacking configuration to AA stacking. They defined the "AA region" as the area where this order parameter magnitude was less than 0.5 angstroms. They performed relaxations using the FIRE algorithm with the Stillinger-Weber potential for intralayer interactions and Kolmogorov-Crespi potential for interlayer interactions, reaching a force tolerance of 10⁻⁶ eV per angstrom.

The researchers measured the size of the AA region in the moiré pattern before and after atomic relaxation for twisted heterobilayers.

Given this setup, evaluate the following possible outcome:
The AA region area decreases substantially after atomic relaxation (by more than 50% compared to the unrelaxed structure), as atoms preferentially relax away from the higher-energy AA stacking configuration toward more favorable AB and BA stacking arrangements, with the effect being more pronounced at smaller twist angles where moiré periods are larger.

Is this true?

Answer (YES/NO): NO